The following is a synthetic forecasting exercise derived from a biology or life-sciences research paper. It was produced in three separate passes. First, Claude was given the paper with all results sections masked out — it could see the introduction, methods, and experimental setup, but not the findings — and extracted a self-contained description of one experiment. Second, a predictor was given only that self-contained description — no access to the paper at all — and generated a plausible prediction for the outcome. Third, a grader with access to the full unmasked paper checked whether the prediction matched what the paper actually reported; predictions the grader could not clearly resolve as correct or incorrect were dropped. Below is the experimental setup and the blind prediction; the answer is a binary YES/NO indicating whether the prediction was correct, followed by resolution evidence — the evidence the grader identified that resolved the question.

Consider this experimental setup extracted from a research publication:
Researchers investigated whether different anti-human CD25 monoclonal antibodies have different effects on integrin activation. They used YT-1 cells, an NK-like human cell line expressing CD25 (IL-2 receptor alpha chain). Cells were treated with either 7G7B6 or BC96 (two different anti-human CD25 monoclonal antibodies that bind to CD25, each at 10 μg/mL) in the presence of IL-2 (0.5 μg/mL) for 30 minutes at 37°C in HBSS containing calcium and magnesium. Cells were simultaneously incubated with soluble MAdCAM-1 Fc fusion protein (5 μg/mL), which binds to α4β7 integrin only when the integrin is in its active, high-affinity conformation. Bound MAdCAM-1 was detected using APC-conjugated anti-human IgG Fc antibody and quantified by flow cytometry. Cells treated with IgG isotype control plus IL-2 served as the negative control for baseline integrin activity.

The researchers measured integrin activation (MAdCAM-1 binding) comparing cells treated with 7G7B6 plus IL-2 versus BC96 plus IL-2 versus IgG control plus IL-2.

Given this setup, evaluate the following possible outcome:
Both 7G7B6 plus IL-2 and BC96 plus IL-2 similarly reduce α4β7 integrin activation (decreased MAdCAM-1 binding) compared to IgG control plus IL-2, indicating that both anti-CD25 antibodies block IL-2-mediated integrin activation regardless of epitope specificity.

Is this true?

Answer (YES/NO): NO